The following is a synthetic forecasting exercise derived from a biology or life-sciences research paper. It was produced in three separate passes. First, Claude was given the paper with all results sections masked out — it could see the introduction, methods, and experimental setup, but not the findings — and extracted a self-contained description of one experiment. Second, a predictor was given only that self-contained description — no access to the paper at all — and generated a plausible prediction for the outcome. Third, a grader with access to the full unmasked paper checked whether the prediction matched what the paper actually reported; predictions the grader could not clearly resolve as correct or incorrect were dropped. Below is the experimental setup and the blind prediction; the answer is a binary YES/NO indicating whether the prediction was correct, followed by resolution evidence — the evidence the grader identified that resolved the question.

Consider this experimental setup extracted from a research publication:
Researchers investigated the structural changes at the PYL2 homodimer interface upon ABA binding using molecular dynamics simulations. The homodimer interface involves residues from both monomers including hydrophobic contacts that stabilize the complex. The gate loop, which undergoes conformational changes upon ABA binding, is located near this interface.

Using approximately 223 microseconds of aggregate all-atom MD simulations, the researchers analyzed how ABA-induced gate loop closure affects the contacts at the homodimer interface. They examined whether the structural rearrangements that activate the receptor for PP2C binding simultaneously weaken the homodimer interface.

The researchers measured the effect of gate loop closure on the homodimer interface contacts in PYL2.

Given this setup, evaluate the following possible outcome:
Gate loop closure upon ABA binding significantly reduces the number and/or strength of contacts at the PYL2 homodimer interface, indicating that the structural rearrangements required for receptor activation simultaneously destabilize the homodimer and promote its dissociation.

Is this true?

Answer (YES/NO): YES